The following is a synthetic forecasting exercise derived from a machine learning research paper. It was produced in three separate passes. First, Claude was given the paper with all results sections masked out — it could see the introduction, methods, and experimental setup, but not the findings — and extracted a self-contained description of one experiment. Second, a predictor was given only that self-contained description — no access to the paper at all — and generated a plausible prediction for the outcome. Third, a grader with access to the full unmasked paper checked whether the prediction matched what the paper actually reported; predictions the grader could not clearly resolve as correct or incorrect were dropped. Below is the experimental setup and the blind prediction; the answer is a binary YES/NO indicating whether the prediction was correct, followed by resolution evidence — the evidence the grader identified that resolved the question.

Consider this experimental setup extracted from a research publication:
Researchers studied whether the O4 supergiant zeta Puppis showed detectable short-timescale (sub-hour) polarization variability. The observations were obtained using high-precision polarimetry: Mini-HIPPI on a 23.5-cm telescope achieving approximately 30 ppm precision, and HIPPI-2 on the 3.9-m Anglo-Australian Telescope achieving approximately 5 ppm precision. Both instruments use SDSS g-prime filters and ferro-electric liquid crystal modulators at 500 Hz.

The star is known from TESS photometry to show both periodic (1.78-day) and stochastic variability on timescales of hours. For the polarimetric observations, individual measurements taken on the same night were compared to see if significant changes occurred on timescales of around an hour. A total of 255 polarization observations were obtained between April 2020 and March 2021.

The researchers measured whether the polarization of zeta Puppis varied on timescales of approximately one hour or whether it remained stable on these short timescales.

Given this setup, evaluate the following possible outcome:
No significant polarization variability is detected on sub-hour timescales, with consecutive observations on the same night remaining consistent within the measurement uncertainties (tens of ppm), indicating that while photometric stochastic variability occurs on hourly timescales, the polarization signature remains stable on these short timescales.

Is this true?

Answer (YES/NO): NO